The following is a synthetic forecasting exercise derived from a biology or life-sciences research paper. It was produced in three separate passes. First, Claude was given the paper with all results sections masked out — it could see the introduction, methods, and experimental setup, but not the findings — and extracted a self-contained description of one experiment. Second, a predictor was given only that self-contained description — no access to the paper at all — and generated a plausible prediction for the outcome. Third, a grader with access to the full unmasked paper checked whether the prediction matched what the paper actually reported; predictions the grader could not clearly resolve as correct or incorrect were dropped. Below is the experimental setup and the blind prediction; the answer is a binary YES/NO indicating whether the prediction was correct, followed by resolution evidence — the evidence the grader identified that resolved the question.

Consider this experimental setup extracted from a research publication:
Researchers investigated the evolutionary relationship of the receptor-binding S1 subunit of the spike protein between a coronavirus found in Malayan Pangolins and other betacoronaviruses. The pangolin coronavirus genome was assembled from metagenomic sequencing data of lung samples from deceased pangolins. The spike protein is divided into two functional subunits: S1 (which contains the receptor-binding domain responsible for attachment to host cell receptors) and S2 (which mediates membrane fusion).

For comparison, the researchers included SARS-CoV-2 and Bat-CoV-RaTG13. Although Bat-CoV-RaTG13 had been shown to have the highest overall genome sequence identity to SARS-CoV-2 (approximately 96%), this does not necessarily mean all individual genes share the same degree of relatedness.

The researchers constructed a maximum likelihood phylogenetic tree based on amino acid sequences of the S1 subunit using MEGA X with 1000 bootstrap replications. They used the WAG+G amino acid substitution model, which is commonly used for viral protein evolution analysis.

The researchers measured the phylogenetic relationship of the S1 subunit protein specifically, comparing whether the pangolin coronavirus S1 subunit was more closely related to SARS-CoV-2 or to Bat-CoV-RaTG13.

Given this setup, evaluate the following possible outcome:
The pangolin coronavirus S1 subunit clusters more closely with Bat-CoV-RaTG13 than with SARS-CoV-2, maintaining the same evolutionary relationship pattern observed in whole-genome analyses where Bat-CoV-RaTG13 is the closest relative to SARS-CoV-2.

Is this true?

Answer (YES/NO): NO